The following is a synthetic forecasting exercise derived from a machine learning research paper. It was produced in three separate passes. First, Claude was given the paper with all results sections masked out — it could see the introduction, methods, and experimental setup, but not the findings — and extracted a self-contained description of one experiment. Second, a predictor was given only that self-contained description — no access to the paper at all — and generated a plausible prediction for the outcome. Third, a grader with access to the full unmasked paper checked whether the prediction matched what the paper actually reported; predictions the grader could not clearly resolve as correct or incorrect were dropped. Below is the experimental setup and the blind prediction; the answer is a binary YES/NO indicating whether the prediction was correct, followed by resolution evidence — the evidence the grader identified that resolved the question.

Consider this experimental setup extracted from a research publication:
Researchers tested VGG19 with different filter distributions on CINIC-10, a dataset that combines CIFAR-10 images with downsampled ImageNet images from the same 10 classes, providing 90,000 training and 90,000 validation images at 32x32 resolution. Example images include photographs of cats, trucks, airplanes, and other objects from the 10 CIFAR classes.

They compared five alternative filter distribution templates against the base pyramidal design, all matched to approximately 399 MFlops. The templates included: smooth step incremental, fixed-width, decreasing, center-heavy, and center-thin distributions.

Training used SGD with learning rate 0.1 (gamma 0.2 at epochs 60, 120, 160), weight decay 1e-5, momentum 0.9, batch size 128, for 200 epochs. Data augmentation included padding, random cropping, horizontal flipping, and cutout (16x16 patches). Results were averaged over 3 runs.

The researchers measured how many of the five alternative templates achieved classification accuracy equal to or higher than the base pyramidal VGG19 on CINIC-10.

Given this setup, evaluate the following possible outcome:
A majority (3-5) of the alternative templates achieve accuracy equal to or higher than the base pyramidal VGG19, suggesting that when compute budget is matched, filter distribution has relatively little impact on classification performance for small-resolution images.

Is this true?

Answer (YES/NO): YES